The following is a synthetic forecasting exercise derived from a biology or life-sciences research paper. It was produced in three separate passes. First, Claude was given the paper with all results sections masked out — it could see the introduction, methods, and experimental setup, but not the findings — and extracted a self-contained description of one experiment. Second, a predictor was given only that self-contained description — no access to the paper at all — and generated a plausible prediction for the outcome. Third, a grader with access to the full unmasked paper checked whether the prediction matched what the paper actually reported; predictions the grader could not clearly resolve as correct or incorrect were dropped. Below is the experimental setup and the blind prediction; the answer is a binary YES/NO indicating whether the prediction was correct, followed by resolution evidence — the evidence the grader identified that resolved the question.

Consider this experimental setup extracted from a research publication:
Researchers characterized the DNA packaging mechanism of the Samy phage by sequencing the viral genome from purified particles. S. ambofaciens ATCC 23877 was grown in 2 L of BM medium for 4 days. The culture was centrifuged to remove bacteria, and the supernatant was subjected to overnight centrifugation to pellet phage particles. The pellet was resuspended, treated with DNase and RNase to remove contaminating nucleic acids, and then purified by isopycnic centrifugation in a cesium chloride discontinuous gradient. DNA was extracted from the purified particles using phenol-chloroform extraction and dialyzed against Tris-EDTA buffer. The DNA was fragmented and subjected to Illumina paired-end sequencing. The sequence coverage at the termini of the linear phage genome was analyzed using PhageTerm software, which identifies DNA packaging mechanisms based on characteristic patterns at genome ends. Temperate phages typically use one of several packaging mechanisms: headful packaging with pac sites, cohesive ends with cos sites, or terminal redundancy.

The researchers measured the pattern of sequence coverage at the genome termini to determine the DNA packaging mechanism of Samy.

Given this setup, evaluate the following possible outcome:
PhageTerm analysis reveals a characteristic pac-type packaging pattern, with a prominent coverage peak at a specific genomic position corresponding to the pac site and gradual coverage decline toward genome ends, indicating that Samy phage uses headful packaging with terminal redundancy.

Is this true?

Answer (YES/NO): NO